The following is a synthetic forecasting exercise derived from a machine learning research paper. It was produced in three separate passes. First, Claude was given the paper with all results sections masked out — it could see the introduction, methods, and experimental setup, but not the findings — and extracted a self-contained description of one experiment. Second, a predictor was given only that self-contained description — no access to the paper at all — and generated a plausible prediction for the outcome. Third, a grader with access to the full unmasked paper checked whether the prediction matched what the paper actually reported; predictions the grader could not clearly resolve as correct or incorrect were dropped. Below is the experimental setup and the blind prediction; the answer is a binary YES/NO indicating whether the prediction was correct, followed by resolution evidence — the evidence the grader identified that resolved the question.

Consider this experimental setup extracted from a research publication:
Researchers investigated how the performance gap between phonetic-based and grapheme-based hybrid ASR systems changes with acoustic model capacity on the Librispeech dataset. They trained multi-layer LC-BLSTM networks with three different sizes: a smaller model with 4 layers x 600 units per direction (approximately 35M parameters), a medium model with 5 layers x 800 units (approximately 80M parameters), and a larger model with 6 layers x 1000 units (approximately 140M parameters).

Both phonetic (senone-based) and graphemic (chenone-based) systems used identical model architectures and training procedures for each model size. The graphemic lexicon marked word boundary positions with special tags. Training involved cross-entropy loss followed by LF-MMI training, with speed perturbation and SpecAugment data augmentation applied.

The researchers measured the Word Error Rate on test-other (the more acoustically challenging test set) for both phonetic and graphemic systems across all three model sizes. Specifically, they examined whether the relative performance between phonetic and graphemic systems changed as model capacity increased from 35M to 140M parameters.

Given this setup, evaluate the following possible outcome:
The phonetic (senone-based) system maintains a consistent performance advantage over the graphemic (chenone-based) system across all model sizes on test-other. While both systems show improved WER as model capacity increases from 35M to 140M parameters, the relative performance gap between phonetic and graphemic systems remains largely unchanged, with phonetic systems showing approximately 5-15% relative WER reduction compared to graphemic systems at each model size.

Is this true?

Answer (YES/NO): NO